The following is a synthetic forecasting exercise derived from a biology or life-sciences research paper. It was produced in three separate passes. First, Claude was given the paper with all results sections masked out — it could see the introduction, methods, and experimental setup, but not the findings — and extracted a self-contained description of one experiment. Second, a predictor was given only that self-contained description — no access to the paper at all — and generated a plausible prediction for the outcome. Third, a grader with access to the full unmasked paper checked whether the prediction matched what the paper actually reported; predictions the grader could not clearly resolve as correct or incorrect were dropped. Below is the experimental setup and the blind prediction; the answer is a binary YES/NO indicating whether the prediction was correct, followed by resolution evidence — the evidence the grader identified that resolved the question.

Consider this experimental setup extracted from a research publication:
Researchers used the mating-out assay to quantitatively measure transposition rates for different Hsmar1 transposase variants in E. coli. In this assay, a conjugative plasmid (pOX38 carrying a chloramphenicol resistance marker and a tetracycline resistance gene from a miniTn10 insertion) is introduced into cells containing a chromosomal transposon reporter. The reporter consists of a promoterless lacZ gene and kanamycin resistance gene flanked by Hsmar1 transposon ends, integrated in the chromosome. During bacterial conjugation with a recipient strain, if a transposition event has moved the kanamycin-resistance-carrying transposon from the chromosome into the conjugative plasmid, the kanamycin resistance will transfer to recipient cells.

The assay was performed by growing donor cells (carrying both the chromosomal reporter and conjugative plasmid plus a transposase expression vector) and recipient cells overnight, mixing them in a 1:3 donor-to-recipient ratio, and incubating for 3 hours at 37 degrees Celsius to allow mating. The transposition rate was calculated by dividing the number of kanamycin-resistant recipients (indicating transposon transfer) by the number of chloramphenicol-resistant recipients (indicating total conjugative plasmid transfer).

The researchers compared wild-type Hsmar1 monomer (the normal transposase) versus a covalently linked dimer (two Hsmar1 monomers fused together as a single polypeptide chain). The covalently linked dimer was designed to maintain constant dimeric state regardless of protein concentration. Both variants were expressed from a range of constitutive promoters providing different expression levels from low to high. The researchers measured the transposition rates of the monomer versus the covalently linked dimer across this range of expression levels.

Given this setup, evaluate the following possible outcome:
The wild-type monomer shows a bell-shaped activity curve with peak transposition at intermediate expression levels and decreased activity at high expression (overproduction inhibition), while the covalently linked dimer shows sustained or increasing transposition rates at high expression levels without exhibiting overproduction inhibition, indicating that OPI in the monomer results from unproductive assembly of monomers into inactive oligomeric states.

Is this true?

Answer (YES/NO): NO